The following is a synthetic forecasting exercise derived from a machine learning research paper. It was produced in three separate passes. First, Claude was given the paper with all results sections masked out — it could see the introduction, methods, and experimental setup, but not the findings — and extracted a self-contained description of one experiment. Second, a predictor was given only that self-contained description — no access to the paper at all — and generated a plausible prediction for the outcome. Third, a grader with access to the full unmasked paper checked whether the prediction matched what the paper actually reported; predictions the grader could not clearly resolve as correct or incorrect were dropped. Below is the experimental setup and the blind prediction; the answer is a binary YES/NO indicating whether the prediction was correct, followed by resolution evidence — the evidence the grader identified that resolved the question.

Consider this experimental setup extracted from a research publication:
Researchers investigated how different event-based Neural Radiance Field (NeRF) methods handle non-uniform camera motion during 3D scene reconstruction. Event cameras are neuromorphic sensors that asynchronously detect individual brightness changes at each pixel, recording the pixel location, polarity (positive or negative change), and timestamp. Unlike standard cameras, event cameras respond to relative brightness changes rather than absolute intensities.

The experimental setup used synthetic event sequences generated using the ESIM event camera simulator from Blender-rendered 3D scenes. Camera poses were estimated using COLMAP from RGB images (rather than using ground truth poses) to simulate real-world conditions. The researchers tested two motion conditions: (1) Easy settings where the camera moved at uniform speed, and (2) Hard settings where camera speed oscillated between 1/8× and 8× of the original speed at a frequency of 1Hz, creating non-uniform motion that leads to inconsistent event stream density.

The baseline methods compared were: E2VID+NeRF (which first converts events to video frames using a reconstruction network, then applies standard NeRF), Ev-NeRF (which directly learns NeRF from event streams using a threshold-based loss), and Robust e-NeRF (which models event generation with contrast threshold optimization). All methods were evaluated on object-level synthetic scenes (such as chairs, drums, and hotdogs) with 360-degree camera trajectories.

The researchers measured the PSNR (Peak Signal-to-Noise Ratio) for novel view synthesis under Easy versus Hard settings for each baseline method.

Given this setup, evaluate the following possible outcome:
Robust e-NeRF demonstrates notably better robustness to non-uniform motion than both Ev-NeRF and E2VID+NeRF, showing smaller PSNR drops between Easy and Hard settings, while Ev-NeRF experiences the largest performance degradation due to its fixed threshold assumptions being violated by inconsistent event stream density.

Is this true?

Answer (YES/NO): NO